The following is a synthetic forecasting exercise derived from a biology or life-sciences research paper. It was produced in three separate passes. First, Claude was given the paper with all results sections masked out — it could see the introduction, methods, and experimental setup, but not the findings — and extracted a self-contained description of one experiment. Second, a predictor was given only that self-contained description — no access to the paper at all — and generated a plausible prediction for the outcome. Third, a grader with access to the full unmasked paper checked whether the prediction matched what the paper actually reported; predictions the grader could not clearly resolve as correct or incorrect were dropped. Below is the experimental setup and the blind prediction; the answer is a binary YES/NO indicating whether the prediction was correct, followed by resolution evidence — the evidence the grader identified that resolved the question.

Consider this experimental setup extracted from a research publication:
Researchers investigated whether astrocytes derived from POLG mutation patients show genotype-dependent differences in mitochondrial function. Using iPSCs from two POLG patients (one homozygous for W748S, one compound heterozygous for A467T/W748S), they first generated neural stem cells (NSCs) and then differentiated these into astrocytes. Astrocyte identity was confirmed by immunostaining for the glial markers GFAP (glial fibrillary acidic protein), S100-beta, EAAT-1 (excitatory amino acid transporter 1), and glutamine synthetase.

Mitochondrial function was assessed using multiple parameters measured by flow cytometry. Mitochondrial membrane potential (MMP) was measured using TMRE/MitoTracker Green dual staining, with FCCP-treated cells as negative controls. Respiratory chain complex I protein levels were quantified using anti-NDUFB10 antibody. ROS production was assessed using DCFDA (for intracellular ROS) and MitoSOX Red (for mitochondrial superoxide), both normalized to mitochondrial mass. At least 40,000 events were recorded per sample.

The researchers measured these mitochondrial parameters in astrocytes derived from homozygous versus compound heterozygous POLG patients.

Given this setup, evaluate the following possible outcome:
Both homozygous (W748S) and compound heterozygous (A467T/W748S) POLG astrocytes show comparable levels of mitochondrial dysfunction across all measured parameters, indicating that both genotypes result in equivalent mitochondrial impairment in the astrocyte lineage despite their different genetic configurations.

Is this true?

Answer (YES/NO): YES